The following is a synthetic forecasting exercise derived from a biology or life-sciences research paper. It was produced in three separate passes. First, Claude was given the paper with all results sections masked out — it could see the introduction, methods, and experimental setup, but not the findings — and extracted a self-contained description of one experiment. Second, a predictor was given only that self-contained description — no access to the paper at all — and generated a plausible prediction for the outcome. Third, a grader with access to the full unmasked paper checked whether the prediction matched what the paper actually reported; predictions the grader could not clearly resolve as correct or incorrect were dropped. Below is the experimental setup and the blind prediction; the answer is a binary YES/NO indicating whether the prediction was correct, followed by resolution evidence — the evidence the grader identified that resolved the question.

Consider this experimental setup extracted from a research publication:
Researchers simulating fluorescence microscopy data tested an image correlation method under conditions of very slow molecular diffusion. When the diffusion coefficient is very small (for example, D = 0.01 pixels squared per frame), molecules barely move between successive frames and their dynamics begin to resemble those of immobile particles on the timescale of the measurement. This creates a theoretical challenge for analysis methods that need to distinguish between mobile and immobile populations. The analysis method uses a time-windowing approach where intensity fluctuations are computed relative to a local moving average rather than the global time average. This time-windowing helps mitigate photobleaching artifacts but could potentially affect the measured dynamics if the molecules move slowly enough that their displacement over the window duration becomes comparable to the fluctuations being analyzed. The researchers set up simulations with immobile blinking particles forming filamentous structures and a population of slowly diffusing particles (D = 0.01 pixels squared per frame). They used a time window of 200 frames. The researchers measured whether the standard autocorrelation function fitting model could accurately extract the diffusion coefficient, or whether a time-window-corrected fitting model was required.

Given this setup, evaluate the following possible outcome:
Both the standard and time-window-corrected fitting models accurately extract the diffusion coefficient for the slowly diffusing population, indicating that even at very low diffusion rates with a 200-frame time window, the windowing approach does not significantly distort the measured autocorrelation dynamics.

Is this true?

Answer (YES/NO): NO